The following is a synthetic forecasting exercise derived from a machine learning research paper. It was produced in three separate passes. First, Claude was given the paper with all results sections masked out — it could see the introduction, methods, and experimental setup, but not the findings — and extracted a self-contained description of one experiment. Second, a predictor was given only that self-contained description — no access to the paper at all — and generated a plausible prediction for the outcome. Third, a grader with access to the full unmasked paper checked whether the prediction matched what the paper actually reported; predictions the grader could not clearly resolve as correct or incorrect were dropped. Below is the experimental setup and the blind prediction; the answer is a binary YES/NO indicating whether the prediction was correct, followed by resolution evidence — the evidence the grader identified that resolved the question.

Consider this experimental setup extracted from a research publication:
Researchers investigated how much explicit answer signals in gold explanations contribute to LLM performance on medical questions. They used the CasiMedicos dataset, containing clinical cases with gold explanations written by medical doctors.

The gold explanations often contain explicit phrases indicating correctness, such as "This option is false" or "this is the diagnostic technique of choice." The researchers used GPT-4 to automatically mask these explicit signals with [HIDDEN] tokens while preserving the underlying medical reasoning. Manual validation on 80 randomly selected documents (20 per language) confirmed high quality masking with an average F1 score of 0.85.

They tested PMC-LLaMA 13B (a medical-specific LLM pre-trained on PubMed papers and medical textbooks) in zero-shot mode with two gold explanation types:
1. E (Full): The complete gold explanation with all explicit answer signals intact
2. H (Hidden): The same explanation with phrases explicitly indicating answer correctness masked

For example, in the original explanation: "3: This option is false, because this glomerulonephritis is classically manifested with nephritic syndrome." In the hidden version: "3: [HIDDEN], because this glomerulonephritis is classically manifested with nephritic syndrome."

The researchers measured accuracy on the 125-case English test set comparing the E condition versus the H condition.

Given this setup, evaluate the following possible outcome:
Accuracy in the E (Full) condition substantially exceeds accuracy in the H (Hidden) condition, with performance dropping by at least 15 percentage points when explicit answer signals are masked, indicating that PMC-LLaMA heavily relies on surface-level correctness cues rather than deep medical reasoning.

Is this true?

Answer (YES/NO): NO